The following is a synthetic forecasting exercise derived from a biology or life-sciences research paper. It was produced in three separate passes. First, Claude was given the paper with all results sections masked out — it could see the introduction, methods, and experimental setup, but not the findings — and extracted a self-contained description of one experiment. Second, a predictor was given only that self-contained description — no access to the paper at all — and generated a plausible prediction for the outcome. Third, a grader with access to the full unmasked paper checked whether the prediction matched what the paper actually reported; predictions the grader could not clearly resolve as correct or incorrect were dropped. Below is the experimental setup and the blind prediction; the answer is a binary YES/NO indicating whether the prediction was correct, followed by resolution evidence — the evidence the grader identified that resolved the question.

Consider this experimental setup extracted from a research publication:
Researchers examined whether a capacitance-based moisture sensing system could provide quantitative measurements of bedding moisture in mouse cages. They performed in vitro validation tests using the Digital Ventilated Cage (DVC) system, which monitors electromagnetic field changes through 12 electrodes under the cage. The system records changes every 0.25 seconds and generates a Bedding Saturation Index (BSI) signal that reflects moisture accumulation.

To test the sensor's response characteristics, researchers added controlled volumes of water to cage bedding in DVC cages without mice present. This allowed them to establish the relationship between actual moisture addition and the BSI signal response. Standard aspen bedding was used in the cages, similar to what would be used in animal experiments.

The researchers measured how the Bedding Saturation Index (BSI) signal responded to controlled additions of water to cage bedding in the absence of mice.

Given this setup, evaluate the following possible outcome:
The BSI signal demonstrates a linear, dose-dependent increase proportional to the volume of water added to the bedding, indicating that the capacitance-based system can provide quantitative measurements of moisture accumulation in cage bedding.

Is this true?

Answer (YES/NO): YES